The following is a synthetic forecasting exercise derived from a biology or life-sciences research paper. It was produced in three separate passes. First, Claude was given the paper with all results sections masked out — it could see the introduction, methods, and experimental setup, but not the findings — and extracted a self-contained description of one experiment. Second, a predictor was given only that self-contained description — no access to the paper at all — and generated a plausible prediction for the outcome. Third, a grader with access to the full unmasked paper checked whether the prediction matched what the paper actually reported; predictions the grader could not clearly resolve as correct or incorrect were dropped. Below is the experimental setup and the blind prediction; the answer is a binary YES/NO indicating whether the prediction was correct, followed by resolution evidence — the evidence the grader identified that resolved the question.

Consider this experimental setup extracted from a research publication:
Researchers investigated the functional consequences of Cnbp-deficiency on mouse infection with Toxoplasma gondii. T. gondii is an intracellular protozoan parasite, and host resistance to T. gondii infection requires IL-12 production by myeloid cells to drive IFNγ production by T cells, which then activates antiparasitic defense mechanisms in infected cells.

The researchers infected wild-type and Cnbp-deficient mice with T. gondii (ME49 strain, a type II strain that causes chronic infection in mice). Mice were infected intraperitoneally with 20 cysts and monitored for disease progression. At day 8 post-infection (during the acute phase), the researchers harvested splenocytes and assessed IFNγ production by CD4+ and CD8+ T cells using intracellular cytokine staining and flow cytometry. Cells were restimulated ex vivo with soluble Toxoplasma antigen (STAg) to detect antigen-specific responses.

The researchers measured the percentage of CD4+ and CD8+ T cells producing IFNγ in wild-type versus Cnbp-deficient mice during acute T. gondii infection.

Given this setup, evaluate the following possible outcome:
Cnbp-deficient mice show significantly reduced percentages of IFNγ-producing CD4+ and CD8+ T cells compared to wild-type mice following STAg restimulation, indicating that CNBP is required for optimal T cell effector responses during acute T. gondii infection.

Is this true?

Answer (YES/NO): NO